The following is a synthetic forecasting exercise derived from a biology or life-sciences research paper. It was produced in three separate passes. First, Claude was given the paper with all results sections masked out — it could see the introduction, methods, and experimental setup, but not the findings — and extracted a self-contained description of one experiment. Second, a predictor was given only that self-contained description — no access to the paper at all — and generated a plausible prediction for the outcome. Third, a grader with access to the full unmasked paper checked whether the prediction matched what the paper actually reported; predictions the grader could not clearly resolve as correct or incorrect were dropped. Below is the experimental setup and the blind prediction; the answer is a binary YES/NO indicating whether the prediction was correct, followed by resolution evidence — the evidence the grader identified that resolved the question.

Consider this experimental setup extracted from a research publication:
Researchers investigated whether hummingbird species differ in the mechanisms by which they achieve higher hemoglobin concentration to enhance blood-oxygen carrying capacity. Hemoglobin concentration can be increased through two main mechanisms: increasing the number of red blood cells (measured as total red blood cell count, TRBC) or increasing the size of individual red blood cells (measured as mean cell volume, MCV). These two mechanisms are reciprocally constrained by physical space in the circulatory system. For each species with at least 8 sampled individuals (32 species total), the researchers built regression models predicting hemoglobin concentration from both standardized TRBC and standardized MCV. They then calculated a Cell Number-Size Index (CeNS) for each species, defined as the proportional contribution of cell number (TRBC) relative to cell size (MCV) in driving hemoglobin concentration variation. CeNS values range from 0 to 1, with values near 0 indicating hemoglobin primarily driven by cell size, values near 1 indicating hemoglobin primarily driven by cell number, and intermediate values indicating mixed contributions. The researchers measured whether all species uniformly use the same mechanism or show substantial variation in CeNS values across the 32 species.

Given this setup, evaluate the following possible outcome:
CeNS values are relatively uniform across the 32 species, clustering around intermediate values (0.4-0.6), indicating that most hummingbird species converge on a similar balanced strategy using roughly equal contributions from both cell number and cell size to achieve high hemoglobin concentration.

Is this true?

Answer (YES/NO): NO